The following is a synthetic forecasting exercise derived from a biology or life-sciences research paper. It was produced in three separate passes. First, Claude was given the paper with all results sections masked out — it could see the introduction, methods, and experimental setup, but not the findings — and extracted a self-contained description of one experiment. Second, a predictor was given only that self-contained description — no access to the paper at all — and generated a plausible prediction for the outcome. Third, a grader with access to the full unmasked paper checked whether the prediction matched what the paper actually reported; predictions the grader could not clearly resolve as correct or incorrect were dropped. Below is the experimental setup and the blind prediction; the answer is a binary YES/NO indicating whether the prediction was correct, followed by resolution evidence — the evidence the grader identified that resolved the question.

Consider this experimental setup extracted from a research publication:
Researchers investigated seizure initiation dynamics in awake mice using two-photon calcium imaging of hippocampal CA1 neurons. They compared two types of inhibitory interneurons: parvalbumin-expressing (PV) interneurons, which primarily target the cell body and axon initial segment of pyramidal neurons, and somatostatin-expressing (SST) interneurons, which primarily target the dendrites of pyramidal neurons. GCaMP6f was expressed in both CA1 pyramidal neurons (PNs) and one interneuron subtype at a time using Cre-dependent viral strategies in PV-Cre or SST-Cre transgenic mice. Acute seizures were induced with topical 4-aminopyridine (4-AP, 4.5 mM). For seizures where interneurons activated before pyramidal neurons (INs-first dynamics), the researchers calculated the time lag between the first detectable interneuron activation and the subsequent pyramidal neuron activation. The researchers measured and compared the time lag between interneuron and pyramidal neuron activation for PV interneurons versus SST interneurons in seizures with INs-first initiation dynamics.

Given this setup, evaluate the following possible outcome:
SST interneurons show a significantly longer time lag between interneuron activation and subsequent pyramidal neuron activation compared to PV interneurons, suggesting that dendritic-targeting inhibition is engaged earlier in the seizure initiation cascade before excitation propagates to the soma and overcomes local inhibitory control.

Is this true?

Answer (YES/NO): NO